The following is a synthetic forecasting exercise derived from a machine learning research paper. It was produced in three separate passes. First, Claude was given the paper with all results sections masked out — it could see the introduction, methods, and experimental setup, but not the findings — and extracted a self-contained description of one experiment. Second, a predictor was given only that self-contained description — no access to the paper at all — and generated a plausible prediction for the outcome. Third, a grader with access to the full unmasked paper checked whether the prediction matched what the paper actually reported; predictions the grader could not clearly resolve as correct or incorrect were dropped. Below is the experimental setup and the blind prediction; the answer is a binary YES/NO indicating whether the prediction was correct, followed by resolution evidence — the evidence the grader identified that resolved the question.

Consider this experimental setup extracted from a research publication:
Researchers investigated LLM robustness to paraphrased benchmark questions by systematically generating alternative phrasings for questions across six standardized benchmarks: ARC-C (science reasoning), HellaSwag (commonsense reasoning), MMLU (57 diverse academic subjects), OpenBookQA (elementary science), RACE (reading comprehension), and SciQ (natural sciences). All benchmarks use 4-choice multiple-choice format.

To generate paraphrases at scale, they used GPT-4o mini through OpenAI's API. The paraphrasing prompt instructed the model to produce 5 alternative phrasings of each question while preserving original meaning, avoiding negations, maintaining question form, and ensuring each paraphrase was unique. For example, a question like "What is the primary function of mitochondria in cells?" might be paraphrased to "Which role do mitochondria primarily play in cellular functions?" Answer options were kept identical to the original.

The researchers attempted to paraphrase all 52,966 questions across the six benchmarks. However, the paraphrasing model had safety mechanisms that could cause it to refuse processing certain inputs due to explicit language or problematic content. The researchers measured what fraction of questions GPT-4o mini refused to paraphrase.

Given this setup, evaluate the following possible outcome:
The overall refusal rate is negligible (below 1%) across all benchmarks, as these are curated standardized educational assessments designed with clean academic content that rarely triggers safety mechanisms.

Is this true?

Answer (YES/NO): YES